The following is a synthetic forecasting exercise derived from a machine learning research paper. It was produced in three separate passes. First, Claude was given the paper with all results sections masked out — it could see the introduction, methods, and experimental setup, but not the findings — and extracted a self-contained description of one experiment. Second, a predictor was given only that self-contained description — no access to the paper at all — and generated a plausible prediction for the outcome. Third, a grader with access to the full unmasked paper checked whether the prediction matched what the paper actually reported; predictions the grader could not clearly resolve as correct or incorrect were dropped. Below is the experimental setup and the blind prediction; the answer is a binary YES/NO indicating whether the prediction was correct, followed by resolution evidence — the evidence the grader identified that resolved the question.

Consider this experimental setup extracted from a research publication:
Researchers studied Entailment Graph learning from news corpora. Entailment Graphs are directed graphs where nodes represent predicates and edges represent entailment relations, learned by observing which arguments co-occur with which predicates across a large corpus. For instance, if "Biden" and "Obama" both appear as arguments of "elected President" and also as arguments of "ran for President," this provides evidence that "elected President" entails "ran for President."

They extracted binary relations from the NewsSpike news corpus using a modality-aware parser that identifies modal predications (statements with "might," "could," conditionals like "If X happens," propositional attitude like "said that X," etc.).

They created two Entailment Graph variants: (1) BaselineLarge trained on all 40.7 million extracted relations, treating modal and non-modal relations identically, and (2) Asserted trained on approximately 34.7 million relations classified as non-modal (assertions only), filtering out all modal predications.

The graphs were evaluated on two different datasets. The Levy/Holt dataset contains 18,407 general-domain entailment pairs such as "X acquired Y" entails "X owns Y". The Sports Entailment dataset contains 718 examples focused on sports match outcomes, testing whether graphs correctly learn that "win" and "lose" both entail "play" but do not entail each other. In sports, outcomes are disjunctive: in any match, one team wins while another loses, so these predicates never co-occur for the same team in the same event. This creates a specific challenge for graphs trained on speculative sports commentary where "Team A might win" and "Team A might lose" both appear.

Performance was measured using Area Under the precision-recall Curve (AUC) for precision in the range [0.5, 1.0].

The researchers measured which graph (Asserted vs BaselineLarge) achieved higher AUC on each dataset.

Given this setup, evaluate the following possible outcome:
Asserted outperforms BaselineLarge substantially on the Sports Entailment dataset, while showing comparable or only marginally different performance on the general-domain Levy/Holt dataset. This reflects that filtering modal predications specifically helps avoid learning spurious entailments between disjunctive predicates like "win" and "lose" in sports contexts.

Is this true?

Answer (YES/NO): NO